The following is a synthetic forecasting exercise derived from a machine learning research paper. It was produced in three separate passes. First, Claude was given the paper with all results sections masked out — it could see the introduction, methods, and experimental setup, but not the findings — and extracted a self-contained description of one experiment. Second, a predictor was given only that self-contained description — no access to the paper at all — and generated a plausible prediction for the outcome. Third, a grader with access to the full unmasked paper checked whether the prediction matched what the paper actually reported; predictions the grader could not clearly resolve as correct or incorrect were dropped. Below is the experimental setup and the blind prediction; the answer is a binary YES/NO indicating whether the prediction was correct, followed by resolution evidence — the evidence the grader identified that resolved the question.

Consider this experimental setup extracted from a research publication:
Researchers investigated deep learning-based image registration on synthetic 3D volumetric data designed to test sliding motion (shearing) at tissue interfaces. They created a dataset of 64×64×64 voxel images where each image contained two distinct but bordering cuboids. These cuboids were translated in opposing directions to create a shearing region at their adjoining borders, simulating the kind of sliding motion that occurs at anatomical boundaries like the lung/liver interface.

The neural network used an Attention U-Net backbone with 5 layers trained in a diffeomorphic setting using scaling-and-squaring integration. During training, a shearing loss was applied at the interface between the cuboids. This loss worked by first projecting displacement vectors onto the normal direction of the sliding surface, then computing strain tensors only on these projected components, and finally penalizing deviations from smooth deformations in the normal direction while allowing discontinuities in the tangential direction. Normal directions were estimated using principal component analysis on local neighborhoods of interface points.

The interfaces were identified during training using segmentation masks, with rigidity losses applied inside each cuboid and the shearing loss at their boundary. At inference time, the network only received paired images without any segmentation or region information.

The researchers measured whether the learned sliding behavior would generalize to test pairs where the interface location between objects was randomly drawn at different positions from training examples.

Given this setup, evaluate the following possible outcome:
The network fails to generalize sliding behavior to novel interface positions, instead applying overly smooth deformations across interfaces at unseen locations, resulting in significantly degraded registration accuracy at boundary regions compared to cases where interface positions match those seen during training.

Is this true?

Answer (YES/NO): NO